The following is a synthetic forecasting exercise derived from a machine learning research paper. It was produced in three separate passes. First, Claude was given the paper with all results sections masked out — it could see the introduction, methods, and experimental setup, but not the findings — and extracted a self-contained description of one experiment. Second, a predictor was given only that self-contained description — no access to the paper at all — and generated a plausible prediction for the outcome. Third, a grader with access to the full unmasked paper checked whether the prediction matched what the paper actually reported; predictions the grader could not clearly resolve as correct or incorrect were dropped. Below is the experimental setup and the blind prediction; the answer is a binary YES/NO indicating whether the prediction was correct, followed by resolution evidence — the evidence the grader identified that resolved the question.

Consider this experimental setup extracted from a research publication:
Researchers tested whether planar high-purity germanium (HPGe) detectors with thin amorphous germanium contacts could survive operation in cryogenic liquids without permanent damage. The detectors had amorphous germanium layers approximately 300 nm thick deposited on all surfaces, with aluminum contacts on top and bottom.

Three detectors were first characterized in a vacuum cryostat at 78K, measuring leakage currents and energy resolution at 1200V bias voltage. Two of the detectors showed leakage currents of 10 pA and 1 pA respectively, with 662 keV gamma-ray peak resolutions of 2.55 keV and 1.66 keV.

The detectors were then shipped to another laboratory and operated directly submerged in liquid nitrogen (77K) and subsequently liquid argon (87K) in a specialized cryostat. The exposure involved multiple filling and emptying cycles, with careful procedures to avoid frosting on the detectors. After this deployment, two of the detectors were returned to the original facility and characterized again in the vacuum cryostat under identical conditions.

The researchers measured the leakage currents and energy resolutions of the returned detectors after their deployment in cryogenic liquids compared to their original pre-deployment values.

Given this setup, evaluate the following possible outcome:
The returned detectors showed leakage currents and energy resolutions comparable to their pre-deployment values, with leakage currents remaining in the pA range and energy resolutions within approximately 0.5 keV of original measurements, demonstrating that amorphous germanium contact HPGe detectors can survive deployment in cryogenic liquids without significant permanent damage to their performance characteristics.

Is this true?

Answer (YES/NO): NO